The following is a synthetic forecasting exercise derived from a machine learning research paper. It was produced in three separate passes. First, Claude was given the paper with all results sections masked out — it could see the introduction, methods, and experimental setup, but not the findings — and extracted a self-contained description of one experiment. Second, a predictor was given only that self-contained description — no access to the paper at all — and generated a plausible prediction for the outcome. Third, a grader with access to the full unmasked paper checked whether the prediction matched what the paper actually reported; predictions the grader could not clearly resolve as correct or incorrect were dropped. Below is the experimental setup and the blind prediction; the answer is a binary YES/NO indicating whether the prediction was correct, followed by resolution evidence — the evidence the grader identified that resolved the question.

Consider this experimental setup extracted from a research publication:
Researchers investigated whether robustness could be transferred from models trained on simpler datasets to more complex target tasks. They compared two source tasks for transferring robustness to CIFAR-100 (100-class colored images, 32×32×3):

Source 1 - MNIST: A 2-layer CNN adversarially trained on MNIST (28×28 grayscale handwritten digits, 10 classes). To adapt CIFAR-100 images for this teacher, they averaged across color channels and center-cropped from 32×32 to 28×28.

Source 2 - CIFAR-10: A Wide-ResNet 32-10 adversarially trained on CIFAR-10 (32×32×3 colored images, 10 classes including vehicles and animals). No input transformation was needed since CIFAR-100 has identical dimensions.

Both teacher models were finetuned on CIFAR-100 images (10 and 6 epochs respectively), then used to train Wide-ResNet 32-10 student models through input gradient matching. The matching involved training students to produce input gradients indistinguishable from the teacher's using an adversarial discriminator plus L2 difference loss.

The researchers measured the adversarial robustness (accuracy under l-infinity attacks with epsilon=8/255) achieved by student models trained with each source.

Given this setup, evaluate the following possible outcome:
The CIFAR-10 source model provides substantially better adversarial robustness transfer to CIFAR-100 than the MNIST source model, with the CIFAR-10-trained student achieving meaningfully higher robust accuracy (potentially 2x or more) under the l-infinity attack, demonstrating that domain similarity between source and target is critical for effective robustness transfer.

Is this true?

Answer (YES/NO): NO